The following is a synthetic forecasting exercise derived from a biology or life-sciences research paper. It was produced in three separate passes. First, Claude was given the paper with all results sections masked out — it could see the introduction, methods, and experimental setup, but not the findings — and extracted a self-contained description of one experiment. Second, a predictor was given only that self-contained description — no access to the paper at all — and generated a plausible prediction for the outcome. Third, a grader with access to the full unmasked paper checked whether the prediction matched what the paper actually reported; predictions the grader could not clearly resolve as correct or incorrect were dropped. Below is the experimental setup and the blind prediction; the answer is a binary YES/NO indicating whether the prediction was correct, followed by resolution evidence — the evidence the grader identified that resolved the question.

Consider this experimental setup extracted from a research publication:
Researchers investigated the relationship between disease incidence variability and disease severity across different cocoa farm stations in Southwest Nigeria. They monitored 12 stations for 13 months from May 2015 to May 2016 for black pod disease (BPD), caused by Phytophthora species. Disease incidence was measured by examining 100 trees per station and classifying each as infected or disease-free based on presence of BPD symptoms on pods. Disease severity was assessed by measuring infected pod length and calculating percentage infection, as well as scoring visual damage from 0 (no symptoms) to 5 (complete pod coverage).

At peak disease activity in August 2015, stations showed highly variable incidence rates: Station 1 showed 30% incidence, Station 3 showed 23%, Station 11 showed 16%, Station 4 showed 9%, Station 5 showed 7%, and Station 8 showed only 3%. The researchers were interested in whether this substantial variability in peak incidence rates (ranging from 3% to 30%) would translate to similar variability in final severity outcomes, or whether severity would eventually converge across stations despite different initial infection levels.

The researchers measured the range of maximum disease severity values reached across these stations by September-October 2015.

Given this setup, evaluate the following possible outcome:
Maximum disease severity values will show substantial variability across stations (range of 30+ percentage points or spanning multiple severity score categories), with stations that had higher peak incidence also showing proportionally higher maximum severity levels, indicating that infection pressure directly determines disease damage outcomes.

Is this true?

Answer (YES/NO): NO